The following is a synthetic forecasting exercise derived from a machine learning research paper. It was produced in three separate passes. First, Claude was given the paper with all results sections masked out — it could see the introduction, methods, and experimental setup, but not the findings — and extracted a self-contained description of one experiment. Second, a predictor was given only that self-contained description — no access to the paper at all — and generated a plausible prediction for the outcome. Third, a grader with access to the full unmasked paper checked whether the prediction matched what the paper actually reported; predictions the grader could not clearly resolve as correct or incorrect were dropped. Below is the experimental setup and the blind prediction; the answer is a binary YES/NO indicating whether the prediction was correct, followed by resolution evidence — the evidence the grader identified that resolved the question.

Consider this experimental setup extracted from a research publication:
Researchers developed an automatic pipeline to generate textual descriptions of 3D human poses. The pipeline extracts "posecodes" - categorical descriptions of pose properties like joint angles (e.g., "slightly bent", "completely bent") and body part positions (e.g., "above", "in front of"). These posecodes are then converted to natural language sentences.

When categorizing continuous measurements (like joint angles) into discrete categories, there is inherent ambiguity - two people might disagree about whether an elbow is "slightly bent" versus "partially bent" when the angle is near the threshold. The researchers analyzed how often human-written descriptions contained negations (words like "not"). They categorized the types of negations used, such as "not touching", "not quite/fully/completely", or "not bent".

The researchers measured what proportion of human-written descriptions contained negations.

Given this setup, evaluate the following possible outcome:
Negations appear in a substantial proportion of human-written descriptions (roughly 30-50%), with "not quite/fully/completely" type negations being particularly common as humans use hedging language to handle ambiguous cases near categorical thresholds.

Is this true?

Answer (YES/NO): NO